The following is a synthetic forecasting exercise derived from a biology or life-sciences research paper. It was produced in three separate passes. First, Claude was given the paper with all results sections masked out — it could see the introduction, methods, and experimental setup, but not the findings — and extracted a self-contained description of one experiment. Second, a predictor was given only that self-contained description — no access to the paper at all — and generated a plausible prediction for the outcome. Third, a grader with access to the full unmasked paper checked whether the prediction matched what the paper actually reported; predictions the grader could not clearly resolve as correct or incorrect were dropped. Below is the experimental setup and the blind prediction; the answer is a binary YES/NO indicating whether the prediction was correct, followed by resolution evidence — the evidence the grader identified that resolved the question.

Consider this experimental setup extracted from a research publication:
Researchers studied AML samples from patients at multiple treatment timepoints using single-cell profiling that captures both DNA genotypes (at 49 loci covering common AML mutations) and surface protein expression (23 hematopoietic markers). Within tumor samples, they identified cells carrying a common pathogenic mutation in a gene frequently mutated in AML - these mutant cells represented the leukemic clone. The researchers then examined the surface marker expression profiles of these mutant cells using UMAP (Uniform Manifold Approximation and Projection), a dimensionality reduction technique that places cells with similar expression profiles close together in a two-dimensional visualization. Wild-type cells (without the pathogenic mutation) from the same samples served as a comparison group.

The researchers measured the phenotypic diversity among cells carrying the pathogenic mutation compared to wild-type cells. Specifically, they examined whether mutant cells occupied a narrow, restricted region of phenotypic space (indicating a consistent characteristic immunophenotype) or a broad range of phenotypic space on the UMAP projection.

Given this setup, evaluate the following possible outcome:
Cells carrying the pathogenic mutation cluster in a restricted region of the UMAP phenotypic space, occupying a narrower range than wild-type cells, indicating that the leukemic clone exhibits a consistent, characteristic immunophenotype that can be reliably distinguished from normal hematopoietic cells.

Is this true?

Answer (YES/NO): NO